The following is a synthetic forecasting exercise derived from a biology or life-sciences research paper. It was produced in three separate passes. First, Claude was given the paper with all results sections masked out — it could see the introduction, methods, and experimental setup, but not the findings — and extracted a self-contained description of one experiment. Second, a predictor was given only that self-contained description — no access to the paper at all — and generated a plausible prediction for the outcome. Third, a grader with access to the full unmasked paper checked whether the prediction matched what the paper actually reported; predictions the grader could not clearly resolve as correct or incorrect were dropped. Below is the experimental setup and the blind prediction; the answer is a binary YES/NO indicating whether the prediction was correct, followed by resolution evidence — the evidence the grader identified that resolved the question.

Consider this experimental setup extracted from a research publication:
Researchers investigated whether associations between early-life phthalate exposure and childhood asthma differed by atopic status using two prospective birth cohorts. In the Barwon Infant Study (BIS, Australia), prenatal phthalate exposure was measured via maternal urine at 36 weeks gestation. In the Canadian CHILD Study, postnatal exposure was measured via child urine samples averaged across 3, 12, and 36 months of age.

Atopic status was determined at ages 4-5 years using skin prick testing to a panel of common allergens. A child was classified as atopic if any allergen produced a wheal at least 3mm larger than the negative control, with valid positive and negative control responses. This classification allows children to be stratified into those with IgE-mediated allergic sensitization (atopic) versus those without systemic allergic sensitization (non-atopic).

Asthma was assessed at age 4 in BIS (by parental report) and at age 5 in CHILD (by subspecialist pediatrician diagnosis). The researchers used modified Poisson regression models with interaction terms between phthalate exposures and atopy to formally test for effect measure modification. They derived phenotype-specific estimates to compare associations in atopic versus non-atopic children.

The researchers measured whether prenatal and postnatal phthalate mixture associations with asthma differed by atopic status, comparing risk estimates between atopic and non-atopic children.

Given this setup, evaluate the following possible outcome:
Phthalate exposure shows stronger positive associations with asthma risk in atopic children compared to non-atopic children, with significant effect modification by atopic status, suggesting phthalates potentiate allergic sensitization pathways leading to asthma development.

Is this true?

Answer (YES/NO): NO